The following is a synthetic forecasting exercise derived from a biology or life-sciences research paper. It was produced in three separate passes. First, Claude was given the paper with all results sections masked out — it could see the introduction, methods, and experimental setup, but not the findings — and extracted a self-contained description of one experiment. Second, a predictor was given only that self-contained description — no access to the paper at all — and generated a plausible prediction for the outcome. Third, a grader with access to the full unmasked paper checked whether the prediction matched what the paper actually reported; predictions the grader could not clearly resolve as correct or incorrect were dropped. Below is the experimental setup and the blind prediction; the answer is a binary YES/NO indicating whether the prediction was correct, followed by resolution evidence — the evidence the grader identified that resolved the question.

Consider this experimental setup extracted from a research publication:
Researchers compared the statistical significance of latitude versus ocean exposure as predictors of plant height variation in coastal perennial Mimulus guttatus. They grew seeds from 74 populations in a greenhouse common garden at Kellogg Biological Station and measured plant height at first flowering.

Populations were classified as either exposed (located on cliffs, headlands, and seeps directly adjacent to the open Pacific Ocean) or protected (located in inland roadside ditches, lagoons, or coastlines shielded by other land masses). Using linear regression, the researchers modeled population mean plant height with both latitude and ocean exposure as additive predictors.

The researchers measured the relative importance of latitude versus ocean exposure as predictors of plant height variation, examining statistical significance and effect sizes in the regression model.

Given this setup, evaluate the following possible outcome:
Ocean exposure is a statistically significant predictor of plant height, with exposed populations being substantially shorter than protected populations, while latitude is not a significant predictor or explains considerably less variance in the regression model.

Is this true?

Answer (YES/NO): NO